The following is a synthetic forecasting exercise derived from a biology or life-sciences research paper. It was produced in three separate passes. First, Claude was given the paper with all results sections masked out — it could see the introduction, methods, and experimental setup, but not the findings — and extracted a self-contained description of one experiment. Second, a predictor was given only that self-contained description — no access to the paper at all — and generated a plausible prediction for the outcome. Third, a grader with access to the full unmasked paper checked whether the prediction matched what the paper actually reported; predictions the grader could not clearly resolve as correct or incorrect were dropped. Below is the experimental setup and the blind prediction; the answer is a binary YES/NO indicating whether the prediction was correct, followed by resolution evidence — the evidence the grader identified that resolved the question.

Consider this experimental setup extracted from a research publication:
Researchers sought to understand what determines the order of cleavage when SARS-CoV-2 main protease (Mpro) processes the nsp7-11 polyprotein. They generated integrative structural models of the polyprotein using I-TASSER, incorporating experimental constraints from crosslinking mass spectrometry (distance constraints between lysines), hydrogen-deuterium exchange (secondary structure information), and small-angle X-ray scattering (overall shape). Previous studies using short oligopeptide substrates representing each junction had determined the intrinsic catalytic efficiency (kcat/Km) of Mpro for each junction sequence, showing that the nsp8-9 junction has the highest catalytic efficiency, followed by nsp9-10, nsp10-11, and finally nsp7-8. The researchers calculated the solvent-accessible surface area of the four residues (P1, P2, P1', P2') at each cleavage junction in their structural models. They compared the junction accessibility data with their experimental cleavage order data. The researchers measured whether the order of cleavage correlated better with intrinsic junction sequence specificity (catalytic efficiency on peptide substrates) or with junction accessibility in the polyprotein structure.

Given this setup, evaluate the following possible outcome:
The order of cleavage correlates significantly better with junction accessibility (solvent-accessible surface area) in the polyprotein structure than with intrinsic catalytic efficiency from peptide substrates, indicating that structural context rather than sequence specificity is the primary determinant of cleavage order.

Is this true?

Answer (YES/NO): YES